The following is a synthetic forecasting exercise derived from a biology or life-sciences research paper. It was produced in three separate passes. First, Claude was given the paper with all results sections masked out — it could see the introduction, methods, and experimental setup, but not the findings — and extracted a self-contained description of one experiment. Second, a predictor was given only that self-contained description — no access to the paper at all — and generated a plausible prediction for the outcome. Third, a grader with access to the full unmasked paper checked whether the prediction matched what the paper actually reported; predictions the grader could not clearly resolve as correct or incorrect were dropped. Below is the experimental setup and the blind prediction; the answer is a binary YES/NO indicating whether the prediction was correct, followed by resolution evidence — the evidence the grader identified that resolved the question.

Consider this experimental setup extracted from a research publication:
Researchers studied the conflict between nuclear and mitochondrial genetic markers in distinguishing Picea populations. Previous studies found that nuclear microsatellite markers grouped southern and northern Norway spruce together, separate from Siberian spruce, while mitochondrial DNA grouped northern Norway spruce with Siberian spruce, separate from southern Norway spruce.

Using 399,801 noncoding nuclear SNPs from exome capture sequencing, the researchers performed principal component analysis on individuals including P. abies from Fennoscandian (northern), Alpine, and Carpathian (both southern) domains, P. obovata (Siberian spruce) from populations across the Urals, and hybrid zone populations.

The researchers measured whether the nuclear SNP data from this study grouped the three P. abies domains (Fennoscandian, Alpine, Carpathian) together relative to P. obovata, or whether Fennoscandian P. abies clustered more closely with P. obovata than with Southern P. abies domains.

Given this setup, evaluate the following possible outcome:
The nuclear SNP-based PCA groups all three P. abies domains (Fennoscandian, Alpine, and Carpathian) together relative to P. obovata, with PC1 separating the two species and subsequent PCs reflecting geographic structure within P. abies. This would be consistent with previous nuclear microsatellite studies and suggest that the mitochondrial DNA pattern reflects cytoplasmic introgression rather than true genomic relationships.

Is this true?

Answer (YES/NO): NO